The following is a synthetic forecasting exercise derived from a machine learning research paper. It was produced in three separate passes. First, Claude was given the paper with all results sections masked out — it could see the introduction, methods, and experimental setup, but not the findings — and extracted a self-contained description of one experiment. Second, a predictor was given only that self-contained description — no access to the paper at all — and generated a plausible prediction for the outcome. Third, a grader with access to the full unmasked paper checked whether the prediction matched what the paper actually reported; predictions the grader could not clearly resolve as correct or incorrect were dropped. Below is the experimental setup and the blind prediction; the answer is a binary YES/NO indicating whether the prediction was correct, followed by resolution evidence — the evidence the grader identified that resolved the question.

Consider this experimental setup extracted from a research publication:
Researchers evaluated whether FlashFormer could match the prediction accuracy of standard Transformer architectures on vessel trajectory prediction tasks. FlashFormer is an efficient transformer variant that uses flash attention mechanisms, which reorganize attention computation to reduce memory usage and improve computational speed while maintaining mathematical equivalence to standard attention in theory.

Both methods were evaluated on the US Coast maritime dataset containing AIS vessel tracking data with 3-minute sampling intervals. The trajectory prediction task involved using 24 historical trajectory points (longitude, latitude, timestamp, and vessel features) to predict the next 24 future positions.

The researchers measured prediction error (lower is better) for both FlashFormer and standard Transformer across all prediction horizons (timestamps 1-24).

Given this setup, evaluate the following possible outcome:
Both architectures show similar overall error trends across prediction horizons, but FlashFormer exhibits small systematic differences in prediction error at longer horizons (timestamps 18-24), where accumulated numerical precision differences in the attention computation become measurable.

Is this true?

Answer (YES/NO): NO